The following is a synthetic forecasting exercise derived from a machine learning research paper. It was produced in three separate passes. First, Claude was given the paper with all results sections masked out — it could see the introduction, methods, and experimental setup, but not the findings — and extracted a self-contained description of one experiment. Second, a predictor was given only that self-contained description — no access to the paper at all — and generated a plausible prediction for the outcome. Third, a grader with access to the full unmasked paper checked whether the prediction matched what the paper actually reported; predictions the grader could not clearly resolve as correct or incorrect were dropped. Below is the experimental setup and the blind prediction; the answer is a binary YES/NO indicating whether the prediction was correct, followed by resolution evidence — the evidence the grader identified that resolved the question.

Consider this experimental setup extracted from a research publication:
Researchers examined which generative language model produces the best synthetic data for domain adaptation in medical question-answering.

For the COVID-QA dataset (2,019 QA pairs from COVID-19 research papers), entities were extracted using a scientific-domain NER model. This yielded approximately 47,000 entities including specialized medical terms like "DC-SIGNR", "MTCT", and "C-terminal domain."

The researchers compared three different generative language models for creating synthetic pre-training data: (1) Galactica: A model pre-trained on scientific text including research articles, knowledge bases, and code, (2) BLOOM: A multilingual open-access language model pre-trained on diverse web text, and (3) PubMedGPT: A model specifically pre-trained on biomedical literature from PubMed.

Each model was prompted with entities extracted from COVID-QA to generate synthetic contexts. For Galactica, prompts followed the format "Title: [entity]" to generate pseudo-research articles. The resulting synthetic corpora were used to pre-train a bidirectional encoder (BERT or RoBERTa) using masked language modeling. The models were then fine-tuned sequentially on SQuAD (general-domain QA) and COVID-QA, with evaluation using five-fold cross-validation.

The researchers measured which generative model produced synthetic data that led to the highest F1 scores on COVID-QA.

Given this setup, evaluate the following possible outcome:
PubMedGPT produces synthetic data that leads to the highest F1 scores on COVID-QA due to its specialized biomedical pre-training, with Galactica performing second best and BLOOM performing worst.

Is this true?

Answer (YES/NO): NO